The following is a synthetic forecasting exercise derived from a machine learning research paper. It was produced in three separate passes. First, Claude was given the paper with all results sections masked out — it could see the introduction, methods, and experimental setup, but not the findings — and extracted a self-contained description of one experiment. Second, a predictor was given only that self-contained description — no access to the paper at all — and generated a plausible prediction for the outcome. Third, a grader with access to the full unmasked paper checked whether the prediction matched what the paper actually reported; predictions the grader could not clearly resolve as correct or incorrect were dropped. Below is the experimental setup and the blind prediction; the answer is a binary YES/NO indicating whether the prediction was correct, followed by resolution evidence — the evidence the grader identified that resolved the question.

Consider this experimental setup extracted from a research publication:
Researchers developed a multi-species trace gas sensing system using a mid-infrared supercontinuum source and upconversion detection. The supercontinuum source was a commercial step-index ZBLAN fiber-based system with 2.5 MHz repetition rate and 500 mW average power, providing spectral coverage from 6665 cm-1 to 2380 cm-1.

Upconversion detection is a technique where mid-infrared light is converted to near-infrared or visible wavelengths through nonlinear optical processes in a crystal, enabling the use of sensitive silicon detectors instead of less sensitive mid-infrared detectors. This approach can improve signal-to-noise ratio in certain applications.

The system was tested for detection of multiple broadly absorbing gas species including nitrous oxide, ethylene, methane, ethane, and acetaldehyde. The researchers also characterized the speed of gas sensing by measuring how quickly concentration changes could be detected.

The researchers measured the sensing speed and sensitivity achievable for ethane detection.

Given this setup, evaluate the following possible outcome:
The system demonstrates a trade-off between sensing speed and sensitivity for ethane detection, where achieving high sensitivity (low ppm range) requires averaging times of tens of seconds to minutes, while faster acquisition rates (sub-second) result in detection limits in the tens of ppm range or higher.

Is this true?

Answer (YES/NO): NO